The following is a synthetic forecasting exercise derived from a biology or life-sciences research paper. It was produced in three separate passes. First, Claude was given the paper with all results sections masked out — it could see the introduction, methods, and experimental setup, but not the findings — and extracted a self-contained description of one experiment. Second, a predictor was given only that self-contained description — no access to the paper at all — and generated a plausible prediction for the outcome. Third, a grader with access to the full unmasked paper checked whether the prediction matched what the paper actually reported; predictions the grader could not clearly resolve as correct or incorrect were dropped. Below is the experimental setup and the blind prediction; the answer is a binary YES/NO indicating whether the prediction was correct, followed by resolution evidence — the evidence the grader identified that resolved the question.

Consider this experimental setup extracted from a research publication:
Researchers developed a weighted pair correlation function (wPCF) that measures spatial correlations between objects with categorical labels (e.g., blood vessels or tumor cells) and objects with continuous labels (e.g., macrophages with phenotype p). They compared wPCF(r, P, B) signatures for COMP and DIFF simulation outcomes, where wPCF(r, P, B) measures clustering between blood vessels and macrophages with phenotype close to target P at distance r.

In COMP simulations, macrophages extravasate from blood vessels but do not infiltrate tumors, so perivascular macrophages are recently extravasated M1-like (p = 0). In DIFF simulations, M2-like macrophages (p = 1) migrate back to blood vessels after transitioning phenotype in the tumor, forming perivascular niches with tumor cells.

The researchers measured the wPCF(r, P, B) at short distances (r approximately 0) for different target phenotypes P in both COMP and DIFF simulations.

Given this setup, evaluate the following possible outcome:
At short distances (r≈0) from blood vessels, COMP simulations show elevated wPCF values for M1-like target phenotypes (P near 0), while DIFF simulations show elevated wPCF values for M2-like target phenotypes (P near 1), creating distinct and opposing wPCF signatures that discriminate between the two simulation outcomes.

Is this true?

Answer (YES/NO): YES